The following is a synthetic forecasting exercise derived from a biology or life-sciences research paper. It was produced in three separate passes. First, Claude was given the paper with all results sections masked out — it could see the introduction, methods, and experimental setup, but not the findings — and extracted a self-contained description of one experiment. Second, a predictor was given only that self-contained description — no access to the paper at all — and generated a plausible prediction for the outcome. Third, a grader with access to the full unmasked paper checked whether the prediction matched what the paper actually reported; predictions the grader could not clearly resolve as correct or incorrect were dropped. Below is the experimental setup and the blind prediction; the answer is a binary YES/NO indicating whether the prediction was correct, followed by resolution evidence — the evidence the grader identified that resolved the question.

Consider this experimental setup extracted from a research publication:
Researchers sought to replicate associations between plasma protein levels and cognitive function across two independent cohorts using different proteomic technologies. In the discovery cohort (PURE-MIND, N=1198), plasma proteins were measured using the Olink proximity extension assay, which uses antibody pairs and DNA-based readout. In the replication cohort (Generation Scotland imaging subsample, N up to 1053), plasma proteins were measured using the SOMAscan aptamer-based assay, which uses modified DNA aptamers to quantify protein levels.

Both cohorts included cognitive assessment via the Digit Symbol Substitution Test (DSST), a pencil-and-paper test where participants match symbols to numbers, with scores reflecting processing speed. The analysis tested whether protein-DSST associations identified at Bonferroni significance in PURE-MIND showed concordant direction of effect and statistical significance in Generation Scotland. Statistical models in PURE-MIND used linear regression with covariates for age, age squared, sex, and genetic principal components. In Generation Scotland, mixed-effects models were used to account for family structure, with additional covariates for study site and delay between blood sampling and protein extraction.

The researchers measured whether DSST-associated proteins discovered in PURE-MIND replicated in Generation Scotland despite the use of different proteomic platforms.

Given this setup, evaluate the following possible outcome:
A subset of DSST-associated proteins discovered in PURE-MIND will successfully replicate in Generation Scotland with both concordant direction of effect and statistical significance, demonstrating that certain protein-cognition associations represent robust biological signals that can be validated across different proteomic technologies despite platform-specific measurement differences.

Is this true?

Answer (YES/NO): YES